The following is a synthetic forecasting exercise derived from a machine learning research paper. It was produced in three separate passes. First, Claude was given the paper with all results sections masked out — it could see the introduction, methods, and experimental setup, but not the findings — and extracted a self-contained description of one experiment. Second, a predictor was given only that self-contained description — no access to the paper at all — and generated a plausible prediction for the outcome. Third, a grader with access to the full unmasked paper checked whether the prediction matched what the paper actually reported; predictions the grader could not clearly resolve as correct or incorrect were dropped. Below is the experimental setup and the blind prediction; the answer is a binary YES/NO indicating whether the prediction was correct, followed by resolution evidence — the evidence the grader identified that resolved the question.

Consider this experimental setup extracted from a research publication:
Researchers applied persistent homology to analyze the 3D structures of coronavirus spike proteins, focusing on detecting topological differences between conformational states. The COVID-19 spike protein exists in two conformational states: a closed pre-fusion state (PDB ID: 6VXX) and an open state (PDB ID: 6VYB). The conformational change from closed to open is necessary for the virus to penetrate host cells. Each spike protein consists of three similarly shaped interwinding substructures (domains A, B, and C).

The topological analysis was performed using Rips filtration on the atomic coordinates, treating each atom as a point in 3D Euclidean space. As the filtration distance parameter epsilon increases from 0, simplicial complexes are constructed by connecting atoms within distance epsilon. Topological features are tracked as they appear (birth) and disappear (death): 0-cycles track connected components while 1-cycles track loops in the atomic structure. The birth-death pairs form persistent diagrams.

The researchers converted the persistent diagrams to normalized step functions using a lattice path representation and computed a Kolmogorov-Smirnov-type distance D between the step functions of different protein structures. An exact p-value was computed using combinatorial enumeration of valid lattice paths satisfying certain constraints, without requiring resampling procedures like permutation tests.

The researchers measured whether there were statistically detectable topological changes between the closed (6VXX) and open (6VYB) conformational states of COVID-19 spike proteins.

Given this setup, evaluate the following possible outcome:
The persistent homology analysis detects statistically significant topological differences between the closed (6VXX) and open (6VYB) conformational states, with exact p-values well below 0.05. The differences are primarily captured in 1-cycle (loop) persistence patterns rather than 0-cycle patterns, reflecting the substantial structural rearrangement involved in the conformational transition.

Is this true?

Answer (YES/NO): NO